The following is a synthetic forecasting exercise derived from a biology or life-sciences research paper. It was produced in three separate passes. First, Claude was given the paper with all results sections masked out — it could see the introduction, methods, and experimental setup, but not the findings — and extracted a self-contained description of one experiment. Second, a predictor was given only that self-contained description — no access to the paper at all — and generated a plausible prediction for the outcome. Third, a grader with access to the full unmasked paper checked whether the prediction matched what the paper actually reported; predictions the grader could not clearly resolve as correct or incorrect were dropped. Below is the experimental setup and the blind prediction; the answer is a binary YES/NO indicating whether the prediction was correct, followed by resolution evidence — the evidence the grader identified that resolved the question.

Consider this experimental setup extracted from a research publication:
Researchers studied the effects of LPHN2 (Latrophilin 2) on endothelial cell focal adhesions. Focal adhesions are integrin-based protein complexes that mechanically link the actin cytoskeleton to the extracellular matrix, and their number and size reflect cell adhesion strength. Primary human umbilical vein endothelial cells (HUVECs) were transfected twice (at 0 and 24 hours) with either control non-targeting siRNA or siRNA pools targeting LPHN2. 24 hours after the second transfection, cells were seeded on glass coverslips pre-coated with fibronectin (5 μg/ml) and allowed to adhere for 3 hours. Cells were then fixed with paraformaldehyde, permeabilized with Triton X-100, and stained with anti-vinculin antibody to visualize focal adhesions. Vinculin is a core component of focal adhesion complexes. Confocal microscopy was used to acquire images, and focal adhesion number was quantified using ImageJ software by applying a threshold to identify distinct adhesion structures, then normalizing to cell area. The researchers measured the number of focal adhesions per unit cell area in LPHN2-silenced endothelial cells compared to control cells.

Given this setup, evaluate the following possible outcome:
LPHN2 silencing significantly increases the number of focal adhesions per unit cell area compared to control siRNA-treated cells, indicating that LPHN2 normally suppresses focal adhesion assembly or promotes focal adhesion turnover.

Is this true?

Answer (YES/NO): YES